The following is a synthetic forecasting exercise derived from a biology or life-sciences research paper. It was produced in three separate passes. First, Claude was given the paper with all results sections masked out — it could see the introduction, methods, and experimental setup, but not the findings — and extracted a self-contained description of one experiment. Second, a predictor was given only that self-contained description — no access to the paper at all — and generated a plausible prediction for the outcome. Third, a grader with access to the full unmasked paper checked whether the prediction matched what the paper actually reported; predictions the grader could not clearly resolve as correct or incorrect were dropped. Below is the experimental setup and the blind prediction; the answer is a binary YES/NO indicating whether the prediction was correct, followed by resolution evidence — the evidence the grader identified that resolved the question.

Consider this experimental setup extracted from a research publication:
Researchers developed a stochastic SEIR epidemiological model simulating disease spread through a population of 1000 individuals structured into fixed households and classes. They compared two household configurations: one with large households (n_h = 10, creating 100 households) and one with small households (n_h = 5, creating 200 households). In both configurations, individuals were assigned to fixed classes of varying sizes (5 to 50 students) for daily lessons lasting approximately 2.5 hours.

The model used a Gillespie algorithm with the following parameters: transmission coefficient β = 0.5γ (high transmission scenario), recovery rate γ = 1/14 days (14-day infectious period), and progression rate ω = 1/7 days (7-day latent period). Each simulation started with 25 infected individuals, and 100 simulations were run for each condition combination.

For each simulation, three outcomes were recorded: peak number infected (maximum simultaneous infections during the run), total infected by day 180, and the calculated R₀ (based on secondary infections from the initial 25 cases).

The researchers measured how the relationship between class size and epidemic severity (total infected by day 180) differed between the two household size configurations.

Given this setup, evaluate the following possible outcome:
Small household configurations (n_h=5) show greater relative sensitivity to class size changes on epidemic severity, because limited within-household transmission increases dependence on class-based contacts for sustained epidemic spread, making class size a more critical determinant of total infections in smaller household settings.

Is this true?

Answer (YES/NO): YES